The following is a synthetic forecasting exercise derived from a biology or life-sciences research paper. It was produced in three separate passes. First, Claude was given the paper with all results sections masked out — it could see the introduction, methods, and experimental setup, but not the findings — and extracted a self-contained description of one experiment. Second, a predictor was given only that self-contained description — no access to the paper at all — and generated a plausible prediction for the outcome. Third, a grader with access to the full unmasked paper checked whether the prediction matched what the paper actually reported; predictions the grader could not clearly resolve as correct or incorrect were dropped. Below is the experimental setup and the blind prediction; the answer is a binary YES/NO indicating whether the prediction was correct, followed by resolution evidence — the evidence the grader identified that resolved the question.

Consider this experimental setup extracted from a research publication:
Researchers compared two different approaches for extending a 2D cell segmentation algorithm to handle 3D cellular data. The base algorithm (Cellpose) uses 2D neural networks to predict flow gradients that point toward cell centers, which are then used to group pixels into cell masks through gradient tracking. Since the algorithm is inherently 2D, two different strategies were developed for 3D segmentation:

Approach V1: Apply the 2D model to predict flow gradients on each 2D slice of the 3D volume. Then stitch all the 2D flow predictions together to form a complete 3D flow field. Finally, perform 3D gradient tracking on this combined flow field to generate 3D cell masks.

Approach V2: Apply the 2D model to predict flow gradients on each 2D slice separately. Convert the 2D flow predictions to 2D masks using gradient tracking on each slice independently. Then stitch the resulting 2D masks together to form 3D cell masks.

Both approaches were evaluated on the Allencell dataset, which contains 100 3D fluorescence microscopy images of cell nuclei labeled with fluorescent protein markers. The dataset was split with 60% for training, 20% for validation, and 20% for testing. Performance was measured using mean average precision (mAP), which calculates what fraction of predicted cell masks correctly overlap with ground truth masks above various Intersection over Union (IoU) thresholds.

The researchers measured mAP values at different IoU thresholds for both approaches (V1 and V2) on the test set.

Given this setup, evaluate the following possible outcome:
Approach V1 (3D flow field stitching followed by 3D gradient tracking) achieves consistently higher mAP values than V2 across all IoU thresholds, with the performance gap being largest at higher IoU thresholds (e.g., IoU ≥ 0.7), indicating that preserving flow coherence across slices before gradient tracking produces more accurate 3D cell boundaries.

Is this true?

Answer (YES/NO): NO